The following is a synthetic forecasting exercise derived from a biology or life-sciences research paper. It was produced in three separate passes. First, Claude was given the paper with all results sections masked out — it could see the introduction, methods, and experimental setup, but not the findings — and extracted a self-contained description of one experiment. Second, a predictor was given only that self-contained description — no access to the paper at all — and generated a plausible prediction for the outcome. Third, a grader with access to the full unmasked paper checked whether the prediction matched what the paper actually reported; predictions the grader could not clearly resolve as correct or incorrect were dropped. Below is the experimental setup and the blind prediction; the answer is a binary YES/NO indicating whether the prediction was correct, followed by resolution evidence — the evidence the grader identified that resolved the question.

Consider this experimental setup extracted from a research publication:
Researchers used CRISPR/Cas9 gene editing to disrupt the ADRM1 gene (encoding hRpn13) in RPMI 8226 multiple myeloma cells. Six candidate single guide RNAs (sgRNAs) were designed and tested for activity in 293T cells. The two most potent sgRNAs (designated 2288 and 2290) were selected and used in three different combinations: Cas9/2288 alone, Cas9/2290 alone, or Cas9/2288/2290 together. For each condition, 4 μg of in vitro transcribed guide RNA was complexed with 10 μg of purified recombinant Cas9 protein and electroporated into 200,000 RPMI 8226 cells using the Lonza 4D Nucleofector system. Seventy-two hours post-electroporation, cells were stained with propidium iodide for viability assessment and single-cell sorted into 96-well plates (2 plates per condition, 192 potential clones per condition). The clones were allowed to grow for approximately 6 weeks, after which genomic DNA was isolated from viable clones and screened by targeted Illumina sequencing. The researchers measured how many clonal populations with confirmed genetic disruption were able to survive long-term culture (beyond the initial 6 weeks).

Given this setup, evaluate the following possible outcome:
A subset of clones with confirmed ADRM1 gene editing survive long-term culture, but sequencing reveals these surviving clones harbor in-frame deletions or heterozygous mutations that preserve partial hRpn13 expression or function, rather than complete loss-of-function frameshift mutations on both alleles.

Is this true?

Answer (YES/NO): NO